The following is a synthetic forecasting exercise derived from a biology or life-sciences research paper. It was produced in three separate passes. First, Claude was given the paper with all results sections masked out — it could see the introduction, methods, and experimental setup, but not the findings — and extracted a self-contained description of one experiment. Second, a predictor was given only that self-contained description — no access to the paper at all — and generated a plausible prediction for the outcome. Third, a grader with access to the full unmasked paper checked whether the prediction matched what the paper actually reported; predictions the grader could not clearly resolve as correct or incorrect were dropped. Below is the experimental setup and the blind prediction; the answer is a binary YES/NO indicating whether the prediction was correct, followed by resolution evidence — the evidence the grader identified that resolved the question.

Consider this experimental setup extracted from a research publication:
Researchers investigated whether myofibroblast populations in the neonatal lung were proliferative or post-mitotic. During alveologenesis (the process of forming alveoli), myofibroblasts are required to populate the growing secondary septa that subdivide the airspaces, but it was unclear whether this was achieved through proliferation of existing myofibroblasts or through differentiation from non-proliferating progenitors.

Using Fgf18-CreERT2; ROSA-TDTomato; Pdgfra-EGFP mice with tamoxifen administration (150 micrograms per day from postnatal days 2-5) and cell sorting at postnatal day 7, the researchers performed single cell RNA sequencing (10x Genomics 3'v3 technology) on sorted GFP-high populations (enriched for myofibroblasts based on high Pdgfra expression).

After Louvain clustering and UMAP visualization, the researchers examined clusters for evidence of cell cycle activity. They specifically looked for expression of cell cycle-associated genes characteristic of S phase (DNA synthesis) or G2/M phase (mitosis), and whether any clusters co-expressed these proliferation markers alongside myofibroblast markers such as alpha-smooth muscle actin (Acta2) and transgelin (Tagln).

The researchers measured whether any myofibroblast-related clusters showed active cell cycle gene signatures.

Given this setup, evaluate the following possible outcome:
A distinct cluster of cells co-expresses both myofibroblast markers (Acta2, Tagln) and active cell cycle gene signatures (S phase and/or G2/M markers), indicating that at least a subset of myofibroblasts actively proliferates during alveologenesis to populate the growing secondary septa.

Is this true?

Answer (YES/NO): YES